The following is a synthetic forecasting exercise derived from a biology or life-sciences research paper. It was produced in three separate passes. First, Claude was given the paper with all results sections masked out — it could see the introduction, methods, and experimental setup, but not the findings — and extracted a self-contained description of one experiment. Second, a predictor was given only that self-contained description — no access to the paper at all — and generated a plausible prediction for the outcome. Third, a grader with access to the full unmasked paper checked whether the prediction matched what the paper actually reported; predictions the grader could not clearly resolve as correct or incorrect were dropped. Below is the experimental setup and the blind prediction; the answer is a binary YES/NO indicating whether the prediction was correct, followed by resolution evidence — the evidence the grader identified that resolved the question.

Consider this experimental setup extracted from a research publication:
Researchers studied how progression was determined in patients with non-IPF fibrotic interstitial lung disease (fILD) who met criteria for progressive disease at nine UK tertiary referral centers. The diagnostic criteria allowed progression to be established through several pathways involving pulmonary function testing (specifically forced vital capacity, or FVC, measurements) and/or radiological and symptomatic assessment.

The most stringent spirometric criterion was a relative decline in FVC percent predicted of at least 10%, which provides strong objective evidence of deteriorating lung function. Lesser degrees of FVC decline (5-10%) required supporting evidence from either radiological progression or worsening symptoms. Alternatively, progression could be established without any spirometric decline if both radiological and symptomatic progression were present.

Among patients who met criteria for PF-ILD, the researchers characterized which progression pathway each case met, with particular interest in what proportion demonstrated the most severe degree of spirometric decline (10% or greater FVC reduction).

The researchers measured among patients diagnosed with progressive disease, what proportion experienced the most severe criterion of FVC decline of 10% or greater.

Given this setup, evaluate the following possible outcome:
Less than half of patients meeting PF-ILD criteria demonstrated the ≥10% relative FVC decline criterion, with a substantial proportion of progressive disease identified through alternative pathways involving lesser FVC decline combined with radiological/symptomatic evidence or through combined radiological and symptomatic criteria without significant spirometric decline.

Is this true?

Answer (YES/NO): NO